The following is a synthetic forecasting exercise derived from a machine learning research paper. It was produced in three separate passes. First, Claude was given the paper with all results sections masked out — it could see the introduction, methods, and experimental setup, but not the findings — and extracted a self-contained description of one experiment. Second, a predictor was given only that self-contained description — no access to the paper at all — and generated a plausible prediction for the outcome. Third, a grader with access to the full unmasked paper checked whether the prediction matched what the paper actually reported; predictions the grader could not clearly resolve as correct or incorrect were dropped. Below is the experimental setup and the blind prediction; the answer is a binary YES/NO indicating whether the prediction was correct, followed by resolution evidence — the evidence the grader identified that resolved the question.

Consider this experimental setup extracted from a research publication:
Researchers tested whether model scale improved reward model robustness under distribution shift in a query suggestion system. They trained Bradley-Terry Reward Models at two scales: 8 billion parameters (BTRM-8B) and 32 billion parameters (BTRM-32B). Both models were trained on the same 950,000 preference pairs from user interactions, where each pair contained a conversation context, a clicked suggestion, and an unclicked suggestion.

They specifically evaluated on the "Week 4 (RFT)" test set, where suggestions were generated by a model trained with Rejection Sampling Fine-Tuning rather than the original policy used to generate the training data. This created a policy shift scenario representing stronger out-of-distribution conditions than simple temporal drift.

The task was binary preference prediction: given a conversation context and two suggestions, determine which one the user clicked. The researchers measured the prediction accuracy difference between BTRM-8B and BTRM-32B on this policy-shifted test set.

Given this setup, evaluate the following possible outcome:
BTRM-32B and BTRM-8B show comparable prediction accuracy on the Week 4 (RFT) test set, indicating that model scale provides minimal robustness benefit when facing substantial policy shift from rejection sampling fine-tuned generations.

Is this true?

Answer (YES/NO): NO